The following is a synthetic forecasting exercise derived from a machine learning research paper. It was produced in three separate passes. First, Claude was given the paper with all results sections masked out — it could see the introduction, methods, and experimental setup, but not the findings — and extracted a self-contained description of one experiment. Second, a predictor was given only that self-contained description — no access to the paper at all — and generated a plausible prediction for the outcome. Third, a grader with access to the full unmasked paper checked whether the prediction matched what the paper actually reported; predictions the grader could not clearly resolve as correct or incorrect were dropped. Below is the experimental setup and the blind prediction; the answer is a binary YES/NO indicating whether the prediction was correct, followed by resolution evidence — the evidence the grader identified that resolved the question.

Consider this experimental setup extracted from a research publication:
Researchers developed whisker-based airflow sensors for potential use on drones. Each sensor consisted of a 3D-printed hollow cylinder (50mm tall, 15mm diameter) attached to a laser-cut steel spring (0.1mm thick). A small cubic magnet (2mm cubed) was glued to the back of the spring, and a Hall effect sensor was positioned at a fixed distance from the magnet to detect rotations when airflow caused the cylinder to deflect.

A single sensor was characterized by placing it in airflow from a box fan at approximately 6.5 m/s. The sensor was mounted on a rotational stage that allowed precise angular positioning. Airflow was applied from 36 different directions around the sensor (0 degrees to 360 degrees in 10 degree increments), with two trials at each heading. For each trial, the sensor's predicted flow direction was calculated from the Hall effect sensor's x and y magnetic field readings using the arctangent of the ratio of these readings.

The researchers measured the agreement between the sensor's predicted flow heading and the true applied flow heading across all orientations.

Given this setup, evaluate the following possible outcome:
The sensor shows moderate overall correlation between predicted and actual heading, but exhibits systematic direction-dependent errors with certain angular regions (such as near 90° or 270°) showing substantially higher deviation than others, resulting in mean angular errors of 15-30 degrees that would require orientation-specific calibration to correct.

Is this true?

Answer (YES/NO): NO